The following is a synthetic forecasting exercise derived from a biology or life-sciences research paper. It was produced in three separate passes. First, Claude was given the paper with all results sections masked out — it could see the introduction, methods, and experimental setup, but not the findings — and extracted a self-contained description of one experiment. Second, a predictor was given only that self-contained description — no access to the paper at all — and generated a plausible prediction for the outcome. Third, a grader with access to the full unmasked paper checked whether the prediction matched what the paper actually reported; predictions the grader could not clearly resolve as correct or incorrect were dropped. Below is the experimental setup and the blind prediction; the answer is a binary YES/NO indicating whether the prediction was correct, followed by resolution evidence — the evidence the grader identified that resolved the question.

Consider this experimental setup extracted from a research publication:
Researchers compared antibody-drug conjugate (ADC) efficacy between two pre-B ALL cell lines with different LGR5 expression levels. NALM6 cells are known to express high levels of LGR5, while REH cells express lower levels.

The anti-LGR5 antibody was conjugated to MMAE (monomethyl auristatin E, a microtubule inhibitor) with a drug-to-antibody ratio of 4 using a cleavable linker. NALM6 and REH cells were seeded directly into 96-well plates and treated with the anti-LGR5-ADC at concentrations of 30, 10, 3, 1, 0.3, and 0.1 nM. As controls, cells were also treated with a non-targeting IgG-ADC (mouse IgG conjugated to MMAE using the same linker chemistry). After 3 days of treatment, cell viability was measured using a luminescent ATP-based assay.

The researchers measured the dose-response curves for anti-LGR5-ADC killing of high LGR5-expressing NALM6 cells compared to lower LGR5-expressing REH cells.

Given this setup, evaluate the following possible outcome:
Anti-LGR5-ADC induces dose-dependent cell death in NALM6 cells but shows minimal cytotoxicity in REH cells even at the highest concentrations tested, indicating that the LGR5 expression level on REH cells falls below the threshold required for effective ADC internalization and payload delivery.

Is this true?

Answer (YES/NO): NO